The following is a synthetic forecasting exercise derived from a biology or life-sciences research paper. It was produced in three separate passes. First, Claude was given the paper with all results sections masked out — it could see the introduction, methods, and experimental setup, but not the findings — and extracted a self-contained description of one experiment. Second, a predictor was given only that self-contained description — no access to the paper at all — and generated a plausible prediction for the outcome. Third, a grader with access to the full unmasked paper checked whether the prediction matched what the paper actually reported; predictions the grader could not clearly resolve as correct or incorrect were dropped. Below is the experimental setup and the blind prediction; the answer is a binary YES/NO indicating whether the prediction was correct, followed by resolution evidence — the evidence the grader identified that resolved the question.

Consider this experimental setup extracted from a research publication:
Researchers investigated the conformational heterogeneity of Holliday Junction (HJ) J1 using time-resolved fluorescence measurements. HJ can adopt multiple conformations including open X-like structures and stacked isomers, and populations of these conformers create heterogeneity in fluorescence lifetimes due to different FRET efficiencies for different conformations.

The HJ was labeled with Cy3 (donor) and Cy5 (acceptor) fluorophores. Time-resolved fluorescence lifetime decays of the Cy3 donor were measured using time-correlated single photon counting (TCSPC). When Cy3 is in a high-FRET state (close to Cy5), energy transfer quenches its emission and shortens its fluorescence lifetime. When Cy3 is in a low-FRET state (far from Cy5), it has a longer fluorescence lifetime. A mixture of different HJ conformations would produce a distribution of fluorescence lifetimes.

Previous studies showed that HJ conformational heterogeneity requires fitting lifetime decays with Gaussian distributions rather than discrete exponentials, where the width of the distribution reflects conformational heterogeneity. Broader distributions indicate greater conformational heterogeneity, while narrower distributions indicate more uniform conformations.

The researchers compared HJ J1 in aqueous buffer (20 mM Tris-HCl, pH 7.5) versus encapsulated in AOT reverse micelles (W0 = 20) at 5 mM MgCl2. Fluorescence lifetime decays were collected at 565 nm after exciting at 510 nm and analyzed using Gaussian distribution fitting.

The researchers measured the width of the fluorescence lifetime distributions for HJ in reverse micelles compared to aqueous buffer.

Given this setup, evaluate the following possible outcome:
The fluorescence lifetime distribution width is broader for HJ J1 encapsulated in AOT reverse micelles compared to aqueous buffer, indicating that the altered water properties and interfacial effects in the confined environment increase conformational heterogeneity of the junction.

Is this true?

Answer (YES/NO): NO